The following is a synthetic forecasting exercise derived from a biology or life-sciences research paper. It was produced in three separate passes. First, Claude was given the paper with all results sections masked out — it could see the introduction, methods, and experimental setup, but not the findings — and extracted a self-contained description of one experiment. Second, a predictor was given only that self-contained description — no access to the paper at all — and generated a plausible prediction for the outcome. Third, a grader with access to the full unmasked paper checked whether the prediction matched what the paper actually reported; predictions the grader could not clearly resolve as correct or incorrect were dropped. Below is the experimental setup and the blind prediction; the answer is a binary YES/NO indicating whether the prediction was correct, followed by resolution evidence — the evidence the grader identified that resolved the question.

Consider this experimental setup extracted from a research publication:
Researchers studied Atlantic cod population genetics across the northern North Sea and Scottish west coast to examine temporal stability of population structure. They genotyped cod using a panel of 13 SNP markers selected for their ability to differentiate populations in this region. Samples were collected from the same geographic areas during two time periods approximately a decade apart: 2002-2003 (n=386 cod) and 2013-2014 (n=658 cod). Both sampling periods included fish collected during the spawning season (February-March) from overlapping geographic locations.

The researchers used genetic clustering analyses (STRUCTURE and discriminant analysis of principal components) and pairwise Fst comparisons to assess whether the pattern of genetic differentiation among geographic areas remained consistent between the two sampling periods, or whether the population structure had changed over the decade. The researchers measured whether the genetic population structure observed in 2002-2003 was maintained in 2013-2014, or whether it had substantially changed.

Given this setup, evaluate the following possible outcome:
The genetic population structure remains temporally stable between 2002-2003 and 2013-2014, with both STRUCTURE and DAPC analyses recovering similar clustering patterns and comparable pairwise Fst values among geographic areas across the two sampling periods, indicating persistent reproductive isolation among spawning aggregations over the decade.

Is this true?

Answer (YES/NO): YES